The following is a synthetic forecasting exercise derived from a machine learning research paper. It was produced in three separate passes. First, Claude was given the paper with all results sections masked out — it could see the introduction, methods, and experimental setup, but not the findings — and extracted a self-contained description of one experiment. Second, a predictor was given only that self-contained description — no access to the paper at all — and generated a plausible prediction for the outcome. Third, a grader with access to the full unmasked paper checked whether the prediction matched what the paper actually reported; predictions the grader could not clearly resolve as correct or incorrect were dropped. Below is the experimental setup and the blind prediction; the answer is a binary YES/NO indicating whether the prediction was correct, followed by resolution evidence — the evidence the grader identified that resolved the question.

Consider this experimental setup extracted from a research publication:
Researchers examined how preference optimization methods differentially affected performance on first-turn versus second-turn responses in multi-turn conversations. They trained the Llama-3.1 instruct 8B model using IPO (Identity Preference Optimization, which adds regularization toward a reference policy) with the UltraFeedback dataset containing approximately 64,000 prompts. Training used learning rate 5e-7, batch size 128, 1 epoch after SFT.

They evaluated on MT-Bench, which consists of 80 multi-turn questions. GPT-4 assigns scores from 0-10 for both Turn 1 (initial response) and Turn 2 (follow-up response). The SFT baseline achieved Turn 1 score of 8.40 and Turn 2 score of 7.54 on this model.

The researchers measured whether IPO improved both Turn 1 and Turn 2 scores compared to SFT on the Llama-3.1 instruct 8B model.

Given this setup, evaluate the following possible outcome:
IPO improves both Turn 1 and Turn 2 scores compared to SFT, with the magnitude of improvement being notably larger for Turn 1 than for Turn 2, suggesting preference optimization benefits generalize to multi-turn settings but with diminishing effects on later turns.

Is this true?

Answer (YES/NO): NO